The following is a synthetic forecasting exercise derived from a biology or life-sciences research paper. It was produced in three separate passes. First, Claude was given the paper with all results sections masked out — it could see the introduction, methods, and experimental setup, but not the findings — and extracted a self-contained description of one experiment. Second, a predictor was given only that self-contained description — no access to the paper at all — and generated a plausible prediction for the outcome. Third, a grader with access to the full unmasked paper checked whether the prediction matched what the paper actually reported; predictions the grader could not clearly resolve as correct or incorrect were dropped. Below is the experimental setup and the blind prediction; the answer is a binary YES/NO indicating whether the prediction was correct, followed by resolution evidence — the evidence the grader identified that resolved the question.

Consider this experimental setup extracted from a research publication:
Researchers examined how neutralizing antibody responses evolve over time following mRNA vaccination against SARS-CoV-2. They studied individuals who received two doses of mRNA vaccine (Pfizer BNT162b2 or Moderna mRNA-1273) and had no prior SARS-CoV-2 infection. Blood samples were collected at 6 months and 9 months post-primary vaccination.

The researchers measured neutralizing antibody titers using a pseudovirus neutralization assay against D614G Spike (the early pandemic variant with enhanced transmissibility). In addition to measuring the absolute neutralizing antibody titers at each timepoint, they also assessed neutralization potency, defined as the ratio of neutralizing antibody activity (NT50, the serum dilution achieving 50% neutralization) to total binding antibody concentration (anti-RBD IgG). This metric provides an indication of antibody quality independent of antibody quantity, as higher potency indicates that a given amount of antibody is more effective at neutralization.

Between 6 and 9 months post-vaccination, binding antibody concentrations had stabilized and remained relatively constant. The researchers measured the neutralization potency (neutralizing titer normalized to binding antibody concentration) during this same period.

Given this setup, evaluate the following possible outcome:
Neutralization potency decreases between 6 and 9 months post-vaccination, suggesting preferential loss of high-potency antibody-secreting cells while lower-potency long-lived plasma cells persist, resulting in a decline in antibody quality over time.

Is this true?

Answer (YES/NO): NO